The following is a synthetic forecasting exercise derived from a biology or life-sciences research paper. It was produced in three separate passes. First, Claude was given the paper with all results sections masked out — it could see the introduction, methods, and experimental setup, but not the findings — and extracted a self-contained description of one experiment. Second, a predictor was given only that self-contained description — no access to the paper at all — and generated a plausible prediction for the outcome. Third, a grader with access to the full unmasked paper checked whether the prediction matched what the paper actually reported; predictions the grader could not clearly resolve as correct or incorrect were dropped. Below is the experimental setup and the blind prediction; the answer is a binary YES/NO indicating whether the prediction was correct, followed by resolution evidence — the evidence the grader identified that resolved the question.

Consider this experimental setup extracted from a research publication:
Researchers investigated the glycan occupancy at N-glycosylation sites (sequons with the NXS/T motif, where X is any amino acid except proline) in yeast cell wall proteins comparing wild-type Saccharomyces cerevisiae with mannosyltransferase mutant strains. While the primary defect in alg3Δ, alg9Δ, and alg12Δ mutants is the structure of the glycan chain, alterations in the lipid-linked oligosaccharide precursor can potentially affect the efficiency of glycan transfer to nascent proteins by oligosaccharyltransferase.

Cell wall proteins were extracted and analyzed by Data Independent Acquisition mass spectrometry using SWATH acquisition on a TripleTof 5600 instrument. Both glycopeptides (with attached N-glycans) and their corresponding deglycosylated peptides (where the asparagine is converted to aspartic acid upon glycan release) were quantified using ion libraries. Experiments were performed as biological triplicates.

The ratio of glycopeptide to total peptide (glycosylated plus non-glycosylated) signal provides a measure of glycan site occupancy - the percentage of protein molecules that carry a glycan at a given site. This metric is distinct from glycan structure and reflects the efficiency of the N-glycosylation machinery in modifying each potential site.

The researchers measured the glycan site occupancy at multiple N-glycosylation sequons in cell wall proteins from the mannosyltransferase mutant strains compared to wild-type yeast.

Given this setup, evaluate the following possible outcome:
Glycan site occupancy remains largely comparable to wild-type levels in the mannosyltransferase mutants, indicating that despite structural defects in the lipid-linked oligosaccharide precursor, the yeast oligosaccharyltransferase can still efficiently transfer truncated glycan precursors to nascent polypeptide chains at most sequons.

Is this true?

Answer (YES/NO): NO